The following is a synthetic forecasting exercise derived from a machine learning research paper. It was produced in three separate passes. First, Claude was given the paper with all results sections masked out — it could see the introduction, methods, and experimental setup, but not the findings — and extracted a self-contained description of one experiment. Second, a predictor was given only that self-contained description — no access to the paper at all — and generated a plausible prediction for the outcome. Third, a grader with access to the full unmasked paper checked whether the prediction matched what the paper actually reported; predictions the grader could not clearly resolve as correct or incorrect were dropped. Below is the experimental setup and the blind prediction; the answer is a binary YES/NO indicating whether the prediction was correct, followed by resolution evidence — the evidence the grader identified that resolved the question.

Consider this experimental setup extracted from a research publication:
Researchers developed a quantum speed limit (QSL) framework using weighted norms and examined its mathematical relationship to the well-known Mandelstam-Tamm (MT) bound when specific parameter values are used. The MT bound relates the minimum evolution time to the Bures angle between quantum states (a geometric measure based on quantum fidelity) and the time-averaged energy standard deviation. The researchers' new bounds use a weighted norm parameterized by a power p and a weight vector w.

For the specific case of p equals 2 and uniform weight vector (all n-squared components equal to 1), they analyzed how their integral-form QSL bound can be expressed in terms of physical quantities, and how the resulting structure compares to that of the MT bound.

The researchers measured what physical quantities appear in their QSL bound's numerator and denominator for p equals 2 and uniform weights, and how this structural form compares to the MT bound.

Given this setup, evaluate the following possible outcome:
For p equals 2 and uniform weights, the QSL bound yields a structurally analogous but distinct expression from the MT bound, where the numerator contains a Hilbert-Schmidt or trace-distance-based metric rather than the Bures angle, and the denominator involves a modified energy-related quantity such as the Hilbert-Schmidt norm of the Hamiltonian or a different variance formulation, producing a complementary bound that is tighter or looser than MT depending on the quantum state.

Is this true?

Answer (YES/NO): NO